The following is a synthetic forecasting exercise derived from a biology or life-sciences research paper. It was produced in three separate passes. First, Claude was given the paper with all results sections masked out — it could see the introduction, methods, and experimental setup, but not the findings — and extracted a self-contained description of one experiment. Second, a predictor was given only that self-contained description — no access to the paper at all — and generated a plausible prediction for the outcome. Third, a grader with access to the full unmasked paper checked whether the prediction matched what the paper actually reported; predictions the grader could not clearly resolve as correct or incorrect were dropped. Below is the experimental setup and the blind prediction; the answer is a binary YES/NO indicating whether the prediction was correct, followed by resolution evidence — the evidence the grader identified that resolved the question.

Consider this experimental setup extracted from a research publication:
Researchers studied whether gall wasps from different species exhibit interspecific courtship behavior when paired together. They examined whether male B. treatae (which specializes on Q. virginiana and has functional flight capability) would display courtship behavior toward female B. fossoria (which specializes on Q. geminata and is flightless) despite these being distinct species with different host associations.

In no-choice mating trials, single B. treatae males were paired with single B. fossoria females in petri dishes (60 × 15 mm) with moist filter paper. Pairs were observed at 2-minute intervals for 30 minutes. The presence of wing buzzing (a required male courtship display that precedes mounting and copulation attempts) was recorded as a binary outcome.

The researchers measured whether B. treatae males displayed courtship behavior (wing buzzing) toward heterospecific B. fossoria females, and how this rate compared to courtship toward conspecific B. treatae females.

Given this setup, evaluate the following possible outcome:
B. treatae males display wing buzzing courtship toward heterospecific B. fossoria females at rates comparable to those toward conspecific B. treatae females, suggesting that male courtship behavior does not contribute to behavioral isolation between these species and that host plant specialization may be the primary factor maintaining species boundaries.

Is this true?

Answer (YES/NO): YES